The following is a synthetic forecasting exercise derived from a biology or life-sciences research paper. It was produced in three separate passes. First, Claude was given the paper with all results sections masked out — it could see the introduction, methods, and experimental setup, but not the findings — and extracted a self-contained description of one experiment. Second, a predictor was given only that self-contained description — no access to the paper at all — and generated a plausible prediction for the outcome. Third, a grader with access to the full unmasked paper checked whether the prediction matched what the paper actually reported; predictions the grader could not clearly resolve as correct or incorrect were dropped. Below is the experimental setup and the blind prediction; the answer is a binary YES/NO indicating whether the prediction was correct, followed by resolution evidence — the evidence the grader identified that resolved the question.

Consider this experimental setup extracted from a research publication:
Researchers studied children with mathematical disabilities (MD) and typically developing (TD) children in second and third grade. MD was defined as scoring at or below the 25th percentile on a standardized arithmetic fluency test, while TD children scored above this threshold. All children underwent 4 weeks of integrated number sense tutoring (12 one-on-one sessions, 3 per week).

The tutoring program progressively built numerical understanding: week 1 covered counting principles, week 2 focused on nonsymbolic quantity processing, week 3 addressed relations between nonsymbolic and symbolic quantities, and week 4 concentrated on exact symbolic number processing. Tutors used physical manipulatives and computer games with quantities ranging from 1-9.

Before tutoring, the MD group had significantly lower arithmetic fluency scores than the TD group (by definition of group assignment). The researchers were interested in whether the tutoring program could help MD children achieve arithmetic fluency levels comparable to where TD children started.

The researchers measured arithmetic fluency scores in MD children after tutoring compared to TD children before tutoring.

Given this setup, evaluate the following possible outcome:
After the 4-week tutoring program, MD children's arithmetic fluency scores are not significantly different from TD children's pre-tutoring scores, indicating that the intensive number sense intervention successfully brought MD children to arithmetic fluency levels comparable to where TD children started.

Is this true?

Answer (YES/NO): NO